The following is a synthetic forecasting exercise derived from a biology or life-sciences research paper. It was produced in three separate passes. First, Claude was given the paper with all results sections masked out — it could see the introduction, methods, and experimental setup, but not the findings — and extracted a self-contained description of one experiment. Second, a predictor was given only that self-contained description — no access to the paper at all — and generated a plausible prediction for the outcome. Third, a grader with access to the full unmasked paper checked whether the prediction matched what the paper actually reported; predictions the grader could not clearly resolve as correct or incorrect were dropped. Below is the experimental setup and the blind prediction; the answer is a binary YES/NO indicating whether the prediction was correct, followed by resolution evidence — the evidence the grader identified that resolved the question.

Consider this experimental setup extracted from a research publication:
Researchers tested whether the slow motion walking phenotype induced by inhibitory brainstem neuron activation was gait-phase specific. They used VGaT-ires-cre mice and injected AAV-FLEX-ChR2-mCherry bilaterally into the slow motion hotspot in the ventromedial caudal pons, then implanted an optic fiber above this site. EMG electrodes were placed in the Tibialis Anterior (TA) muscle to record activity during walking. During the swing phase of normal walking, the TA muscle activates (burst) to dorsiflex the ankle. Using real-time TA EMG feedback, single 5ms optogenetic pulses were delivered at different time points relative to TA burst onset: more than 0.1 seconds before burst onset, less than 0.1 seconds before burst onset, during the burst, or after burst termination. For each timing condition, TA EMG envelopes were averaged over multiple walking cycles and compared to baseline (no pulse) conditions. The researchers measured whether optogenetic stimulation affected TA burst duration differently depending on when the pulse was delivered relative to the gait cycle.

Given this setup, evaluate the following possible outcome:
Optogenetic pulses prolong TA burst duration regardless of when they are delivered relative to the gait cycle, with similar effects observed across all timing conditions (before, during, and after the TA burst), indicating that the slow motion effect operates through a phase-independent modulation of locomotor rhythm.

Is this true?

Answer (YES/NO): NO